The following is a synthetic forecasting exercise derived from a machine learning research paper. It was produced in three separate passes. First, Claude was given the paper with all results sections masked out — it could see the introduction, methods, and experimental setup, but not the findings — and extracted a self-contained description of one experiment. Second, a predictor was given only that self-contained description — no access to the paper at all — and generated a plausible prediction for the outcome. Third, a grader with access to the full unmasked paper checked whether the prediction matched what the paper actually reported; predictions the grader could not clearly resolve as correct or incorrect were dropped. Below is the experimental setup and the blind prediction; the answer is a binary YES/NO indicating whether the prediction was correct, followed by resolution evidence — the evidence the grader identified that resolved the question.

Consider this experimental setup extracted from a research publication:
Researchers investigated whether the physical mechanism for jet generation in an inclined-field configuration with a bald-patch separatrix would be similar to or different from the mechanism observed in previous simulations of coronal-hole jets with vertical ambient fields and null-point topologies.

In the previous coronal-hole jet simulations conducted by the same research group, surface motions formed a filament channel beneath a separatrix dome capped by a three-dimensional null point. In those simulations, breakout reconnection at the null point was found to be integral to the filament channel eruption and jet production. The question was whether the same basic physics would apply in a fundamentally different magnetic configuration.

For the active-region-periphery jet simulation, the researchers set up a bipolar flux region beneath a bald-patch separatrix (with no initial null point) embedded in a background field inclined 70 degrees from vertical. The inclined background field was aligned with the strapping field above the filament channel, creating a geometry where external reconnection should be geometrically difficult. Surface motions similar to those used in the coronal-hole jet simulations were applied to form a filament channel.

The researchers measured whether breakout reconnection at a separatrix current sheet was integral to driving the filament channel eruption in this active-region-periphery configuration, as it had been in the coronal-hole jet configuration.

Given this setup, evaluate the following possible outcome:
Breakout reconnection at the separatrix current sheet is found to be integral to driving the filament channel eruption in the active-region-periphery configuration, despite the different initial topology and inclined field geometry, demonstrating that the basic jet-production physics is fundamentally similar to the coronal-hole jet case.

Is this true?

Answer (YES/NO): YES